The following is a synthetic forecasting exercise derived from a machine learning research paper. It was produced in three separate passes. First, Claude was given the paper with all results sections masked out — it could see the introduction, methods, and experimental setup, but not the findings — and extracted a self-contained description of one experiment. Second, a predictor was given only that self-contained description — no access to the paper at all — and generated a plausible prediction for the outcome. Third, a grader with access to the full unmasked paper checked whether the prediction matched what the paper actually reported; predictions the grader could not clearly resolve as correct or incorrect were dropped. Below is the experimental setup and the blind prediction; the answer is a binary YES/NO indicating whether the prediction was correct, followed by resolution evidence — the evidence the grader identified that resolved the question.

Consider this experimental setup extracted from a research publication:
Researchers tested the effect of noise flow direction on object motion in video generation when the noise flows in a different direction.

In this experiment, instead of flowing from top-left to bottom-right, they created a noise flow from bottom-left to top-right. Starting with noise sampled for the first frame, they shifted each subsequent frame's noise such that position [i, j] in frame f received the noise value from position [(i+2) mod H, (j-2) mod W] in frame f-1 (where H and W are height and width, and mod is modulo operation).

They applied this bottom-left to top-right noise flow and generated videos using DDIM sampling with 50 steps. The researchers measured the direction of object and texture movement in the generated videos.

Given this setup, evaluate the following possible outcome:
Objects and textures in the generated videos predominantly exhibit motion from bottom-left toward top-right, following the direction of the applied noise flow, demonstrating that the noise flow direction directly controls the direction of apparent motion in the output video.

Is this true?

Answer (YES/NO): YES